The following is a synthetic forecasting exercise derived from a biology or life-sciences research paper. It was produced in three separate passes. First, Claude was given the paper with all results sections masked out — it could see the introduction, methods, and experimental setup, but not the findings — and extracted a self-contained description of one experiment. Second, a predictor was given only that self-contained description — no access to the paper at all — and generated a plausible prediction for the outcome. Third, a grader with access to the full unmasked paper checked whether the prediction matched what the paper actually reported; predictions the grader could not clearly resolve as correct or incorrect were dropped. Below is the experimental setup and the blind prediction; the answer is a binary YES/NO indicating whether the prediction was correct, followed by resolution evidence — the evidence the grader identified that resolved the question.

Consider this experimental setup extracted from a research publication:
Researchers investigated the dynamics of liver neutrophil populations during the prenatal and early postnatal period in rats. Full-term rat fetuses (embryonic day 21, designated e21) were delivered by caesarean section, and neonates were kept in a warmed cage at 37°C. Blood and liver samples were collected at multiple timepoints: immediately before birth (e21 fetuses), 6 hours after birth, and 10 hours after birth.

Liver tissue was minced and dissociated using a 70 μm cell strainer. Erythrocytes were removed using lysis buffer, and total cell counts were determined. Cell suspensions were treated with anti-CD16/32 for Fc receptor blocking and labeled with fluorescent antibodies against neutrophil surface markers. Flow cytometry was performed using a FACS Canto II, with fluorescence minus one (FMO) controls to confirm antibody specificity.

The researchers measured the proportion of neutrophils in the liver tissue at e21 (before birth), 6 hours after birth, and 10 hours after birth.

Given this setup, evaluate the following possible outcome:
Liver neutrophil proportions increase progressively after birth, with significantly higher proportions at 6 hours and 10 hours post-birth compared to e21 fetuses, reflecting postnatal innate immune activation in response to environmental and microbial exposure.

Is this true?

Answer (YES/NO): NO